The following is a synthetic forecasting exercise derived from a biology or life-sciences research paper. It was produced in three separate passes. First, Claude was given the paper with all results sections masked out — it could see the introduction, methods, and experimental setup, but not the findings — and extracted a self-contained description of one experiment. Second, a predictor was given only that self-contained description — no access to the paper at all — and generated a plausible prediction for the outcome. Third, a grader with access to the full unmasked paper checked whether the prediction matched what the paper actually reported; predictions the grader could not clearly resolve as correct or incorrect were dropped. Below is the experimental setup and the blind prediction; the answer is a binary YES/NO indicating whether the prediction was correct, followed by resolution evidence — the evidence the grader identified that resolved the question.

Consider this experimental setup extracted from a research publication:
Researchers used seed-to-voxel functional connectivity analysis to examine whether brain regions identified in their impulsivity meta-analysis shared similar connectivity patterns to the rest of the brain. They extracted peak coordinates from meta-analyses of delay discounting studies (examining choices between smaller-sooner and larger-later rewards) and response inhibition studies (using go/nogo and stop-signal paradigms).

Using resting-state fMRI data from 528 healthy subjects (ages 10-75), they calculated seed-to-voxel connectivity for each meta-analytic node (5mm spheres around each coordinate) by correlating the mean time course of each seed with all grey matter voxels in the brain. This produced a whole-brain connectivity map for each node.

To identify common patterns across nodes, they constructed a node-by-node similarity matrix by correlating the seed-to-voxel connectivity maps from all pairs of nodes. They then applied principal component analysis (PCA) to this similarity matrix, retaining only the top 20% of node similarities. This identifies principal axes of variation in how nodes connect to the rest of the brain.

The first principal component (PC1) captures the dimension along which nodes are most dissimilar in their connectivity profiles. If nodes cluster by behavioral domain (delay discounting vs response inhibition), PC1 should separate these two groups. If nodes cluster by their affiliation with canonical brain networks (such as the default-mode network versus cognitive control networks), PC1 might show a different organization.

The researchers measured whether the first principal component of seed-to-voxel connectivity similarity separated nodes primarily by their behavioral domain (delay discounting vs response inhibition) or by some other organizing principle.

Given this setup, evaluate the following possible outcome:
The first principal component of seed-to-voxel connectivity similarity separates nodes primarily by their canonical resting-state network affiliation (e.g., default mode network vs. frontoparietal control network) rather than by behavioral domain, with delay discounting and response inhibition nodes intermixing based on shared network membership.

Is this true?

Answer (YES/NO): NO